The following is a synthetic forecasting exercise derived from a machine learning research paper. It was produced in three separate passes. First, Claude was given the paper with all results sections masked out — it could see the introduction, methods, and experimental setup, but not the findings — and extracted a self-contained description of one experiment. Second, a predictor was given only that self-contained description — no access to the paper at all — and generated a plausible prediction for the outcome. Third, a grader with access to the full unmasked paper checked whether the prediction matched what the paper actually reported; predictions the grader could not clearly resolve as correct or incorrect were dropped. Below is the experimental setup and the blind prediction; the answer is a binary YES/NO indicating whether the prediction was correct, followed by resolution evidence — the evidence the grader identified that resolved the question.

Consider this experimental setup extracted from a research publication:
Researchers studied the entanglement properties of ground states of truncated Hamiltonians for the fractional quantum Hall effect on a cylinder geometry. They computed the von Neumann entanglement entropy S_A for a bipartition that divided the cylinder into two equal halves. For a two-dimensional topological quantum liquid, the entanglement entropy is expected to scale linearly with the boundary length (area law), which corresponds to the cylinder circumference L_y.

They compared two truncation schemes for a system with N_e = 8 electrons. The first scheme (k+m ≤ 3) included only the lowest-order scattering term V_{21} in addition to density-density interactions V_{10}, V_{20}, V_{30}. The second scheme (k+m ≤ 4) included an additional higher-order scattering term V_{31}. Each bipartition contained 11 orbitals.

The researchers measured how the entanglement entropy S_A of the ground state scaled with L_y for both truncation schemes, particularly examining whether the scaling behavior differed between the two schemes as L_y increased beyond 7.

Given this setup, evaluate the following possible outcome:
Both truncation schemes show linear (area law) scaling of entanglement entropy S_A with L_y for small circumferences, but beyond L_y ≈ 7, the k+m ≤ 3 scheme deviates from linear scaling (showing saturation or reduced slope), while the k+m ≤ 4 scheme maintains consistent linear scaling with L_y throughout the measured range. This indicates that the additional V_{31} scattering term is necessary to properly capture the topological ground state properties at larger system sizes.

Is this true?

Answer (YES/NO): YES